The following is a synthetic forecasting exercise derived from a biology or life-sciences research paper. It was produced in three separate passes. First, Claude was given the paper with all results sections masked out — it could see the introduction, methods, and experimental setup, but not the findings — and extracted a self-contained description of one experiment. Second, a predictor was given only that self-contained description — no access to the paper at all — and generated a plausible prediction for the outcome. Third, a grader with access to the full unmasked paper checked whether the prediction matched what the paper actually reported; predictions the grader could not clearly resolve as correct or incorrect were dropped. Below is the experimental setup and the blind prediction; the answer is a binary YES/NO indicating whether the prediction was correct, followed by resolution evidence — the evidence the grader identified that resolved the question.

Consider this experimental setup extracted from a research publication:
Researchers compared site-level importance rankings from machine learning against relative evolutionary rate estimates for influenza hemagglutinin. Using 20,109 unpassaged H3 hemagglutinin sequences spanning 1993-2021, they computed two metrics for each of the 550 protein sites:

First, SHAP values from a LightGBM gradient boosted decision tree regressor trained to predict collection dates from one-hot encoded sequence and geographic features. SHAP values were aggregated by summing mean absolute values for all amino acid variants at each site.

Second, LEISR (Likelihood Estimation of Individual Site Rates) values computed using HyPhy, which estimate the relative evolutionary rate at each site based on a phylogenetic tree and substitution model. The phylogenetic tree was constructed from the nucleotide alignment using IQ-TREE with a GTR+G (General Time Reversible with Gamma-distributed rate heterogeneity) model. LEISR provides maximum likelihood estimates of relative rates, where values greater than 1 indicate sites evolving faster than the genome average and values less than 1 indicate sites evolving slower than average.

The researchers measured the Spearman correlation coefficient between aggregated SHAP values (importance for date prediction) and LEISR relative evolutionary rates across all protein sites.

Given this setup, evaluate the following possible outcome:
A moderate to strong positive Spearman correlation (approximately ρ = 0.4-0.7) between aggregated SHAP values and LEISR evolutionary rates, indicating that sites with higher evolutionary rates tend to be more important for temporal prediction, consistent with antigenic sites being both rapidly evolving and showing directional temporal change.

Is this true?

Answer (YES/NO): YES